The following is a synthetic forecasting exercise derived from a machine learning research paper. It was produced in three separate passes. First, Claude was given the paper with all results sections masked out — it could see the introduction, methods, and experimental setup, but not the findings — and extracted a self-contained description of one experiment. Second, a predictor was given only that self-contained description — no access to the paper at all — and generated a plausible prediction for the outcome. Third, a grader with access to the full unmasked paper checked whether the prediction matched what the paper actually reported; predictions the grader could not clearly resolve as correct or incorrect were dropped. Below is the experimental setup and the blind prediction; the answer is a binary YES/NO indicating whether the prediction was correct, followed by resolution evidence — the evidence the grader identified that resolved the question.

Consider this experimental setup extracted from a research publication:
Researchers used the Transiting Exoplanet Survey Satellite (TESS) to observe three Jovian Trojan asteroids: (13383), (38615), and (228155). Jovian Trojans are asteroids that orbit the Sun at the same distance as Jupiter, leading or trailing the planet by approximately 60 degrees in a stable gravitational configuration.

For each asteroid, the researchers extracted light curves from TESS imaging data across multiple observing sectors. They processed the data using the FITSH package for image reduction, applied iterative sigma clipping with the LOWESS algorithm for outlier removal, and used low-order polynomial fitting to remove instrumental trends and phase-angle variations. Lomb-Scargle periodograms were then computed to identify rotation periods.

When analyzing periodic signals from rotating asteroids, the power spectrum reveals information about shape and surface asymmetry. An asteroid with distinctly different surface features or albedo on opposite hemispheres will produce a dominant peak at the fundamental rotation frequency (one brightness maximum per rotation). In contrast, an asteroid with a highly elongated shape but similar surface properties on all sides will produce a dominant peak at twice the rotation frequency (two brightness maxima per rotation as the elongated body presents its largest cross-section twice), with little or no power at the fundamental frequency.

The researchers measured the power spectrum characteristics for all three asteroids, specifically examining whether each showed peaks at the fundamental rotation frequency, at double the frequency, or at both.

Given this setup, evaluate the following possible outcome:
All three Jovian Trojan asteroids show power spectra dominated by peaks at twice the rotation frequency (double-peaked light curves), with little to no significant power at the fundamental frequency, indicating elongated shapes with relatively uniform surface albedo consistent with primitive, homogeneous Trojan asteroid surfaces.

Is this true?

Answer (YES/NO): NO